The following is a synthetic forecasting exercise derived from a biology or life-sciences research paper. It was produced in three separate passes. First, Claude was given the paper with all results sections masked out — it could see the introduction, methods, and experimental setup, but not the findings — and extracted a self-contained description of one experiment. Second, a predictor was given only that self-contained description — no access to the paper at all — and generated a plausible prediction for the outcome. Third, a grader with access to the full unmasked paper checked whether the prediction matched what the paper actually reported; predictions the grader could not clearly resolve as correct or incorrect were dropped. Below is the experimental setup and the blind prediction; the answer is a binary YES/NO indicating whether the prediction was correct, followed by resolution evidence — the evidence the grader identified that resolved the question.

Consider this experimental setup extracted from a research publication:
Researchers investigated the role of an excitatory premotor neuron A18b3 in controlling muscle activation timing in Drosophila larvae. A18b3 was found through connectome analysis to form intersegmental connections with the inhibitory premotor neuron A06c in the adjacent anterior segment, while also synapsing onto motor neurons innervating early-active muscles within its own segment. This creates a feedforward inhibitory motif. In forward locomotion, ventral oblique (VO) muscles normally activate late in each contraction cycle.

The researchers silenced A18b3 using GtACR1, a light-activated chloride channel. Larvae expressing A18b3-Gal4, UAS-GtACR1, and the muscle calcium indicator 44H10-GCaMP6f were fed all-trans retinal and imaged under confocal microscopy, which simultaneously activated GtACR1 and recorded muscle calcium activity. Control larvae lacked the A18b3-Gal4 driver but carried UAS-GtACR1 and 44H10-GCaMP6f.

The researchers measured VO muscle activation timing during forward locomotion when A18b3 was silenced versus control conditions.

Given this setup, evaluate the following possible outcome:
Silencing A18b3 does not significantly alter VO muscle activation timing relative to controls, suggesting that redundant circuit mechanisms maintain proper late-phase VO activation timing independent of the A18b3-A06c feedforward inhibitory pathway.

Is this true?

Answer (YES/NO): NO